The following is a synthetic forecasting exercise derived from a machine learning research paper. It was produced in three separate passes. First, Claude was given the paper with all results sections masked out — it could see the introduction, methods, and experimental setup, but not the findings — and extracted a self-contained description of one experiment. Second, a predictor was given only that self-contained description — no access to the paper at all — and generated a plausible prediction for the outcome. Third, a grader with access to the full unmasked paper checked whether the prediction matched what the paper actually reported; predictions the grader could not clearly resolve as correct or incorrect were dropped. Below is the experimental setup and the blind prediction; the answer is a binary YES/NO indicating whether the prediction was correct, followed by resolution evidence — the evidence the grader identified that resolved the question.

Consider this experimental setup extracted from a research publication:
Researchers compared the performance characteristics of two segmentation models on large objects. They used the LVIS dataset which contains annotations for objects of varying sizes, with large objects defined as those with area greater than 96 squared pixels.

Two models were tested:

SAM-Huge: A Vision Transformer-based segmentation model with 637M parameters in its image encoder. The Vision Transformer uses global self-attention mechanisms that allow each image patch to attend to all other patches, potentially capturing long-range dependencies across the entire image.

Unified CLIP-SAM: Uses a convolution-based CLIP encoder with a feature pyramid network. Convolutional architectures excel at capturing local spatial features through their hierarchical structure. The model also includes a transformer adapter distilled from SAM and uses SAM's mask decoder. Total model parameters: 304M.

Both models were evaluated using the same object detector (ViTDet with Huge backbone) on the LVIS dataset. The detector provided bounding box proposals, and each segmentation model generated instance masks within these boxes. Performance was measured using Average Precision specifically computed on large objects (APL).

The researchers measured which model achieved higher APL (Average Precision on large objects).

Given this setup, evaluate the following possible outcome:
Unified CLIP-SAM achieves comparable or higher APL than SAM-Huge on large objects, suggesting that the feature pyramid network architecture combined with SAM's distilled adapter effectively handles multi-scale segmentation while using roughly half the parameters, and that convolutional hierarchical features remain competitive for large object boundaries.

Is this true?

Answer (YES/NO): YES